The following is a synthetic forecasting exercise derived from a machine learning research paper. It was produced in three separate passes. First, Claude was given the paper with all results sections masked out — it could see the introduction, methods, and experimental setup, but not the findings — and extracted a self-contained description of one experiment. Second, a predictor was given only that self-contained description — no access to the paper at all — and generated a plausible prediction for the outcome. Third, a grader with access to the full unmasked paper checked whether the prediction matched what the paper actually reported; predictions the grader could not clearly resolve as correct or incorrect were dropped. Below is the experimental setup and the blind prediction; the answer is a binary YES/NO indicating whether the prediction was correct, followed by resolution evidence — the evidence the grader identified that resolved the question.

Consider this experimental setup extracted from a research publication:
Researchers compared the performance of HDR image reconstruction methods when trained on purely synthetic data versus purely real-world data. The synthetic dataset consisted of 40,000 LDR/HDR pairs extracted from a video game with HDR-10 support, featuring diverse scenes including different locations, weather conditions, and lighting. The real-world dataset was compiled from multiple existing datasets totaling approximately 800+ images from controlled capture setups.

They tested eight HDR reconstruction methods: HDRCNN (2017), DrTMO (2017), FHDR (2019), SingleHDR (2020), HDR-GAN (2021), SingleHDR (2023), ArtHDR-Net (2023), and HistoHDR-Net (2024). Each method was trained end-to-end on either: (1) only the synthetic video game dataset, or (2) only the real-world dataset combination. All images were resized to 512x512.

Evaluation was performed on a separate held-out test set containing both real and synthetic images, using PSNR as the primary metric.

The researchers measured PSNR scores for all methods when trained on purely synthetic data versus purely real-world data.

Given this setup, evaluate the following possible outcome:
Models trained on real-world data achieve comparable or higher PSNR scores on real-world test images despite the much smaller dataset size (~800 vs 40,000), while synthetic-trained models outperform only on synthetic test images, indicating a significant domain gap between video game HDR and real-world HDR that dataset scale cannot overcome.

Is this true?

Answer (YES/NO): NO